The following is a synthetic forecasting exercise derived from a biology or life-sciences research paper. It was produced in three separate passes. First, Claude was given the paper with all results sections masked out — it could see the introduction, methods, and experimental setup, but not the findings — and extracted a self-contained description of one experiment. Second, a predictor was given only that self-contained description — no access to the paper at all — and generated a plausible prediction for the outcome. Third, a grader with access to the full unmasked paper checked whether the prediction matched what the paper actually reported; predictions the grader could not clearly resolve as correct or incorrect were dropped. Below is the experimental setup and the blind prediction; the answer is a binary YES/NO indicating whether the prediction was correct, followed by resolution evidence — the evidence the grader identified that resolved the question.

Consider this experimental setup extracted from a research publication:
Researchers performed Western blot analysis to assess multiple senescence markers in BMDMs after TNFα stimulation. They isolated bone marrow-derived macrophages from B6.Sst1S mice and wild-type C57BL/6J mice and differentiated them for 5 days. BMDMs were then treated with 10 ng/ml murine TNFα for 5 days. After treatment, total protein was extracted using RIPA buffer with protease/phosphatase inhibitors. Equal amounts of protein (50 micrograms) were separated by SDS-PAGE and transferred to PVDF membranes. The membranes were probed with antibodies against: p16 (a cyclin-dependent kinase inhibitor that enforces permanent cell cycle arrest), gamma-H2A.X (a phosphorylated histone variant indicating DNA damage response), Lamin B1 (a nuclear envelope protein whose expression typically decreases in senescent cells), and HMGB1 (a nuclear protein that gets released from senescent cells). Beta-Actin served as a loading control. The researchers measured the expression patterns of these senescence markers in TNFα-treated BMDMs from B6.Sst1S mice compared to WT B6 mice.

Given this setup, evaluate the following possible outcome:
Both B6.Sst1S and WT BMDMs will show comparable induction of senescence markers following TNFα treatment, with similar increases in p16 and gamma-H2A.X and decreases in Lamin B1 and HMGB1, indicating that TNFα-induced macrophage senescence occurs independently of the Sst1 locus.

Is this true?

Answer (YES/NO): NO